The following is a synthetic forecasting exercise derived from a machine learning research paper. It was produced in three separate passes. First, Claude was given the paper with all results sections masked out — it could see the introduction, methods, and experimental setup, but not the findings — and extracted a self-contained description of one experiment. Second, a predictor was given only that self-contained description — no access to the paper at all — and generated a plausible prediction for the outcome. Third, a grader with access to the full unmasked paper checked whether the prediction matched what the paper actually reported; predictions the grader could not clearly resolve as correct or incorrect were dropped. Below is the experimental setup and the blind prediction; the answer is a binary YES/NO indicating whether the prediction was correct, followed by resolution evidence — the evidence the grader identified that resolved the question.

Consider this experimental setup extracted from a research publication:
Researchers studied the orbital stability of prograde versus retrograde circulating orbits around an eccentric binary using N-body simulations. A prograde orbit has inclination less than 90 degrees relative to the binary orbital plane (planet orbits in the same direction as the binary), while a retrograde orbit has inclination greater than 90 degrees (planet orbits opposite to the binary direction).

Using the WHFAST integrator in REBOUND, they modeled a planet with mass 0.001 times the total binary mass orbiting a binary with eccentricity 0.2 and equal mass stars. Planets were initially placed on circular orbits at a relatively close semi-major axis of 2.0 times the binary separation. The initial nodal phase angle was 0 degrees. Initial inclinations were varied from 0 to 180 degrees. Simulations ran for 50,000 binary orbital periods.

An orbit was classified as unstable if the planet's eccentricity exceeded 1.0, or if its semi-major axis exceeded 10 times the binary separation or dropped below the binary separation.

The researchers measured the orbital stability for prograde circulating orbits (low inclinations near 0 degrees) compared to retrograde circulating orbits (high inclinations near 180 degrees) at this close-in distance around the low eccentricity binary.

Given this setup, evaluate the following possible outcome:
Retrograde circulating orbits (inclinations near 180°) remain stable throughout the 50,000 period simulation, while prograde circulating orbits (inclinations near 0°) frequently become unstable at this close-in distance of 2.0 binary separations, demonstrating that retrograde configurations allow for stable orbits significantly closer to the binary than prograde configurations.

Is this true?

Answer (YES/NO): YES